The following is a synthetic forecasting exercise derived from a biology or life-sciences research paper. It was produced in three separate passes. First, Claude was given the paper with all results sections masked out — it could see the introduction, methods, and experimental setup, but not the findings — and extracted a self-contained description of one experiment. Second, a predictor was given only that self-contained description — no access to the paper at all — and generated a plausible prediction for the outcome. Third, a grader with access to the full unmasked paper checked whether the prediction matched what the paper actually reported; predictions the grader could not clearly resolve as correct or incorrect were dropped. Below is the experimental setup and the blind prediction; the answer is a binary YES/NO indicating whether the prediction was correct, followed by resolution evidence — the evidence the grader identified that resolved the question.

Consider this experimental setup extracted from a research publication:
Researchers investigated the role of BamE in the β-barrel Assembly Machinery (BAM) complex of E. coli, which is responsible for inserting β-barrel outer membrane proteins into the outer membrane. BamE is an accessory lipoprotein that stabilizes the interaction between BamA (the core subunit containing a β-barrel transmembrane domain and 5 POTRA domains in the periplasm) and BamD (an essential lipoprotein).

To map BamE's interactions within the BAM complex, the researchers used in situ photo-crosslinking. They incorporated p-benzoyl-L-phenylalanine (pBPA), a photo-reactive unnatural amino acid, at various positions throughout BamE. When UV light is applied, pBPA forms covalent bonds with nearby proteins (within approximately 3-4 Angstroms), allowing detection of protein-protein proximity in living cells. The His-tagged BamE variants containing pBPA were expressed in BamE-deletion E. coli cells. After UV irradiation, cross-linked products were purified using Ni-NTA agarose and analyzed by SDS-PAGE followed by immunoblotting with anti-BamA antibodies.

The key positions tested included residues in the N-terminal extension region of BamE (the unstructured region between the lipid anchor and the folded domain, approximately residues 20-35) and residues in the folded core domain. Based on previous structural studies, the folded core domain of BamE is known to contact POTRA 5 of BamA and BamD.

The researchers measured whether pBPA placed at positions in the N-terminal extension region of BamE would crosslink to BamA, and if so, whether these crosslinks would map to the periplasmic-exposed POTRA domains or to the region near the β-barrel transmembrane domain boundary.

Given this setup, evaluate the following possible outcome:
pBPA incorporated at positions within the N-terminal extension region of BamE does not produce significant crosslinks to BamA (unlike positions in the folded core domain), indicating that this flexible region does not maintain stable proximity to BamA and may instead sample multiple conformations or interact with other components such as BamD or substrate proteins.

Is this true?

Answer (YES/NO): NO